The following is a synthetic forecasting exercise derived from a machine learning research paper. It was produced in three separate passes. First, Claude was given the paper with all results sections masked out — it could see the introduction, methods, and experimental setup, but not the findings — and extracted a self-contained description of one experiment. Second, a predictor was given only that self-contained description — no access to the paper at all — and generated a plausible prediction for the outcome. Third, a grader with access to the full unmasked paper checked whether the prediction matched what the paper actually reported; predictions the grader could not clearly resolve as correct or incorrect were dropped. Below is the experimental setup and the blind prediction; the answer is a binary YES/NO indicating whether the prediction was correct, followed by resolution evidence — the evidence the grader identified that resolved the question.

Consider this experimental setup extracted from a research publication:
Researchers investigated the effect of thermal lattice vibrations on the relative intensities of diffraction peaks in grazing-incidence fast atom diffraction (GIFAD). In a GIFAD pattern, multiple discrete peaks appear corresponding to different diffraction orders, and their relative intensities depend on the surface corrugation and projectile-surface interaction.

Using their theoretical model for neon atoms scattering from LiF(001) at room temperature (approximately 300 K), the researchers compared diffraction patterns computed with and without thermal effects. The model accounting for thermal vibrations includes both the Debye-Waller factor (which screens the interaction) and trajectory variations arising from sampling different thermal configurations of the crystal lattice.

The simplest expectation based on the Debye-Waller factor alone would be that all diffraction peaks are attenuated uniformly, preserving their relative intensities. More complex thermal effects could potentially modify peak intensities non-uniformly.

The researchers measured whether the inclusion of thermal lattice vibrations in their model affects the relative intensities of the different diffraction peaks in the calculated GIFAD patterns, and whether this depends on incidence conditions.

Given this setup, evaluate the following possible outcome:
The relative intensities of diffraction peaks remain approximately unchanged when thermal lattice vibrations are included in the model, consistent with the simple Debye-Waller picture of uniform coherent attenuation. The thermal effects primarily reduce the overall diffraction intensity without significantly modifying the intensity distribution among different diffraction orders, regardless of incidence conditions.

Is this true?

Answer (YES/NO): NO